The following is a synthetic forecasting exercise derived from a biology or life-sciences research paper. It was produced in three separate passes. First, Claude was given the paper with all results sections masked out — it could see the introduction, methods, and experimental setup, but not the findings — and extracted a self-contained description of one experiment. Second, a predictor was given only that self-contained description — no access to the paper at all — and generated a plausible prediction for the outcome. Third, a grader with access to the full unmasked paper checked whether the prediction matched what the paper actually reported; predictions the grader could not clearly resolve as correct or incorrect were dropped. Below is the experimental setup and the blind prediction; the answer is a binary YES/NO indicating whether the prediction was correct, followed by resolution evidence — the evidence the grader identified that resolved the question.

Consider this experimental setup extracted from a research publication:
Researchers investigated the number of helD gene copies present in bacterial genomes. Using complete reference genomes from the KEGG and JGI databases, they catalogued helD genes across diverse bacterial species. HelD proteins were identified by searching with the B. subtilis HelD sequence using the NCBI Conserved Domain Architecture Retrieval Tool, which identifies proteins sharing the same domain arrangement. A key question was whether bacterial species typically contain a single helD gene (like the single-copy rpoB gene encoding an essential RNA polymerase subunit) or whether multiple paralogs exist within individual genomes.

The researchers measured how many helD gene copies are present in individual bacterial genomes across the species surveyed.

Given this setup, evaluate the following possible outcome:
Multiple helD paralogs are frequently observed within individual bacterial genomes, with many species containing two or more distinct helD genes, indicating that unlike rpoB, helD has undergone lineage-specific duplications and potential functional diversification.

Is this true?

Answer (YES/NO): YES